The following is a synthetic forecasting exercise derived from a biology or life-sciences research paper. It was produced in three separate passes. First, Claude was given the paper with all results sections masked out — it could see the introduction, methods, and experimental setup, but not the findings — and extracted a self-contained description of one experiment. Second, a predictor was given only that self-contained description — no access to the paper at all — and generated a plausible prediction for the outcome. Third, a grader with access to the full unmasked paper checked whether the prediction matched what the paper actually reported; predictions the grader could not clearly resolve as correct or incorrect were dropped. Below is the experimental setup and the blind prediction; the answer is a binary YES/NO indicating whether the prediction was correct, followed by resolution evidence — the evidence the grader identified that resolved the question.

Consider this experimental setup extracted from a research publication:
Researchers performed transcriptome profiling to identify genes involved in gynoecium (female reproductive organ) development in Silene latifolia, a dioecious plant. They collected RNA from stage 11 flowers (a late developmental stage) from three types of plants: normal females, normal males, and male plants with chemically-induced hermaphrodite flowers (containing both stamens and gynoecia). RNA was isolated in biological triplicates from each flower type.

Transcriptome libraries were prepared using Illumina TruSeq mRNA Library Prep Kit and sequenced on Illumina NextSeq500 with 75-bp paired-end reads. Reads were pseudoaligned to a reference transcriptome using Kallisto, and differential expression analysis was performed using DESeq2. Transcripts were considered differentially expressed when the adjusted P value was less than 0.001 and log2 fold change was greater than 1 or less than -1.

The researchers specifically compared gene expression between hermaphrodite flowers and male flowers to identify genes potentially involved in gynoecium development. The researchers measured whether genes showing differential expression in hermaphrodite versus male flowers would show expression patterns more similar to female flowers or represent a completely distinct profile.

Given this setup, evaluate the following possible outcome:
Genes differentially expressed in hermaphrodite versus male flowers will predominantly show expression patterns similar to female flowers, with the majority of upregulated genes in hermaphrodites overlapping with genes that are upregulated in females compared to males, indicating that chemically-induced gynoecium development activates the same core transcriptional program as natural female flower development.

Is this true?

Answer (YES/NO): NO